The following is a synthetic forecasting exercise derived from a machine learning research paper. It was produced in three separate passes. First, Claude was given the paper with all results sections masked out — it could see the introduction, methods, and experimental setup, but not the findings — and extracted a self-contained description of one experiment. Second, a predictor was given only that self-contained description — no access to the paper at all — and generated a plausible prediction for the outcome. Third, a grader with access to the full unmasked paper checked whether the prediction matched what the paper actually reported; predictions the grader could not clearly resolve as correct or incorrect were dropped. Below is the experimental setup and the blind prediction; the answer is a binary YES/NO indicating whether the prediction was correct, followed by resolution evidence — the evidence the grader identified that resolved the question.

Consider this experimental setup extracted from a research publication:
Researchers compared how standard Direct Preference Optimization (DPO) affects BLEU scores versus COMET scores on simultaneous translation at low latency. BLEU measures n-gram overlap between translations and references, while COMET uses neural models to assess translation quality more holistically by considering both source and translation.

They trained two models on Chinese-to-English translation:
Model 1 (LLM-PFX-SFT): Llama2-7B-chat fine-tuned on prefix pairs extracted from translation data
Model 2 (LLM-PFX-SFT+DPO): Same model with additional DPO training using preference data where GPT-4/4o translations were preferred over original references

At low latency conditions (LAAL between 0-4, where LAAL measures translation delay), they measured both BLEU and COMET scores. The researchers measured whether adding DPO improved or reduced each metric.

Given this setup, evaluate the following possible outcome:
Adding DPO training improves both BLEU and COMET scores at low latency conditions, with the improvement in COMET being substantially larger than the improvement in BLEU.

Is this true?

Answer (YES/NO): NO